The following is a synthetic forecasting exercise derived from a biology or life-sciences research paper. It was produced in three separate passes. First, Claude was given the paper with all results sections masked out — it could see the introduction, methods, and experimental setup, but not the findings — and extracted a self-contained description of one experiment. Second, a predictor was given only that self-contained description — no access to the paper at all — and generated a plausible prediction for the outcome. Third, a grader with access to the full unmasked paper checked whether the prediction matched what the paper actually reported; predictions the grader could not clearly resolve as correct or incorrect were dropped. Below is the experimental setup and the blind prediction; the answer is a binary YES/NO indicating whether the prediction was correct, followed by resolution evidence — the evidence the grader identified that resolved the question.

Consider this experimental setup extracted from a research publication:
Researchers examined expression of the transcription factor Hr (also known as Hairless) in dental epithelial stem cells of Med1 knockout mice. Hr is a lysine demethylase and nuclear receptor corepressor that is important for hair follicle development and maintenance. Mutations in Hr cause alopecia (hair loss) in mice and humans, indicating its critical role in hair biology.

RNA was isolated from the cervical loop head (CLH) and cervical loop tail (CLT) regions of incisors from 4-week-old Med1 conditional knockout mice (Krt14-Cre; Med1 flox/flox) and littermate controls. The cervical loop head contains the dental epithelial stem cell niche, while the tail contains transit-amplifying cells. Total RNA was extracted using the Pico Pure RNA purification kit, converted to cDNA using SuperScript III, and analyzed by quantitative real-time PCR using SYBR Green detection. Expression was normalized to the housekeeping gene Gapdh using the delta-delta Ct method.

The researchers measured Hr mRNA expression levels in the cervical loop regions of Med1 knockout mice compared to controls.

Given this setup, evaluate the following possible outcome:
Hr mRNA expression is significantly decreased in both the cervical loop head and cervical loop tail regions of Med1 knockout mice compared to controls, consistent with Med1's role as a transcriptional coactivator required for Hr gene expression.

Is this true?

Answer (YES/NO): NO